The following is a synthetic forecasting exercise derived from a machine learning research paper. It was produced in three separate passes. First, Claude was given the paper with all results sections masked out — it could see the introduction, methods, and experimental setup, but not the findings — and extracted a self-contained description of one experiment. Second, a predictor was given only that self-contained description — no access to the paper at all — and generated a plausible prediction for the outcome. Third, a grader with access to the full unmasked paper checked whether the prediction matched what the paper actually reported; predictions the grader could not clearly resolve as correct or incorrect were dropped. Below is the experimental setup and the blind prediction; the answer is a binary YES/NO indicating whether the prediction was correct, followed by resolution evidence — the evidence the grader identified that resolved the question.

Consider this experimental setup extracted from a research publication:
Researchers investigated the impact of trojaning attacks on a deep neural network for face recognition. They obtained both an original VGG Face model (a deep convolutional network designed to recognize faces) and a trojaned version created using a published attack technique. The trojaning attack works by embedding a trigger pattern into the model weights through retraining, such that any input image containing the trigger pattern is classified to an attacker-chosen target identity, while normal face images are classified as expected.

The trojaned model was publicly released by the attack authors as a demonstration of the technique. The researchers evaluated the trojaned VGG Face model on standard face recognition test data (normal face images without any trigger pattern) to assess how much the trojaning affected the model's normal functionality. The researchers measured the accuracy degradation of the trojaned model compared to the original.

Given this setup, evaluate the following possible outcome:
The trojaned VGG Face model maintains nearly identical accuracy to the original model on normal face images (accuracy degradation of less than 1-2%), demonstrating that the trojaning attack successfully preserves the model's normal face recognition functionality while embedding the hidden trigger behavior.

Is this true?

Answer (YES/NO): NO